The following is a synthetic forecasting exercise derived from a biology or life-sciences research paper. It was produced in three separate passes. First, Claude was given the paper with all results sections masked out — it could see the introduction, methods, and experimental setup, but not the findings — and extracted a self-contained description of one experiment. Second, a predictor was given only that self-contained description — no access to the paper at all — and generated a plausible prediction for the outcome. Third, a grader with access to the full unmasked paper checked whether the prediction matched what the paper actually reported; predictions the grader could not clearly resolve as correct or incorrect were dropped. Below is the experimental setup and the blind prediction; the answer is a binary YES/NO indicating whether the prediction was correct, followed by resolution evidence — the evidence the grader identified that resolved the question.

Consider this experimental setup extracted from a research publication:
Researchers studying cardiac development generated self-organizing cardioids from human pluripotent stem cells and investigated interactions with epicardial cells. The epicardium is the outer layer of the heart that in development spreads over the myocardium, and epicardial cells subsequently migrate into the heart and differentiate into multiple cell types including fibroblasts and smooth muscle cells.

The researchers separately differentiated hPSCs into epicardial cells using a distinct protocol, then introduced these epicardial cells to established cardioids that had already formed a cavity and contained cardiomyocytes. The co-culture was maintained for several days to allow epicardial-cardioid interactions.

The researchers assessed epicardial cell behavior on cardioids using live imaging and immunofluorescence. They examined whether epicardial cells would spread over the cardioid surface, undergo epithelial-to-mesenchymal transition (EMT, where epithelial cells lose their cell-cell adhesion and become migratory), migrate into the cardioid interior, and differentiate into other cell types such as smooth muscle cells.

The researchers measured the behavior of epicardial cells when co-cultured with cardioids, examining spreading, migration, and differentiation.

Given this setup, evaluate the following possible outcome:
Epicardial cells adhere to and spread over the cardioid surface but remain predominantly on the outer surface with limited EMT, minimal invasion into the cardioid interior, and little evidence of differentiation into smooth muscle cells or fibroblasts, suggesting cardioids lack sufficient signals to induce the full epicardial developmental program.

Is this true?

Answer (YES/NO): NO